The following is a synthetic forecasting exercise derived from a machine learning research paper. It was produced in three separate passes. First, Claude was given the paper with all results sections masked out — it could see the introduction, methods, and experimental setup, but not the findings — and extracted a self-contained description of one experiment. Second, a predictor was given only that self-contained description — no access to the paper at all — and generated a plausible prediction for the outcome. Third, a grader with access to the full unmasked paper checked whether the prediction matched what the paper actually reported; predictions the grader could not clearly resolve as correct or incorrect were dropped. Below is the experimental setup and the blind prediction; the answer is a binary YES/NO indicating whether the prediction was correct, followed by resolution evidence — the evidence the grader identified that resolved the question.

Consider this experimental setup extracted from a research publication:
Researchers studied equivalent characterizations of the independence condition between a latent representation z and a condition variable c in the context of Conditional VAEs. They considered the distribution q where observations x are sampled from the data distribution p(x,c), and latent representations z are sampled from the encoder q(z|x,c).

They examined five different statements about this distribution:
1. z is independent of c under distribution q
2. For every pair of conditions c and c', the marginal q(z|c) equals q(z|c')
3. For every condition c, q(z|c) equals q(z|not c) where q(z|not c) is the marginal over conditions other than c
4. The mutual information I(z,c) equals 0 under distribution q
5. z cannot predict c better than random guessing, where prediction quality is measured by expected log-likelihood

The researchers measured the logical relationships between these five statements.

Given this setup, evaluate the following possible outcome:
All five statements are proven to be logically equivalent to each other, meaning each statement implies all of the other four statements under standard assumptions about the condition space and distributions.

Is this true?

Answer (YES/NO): YES